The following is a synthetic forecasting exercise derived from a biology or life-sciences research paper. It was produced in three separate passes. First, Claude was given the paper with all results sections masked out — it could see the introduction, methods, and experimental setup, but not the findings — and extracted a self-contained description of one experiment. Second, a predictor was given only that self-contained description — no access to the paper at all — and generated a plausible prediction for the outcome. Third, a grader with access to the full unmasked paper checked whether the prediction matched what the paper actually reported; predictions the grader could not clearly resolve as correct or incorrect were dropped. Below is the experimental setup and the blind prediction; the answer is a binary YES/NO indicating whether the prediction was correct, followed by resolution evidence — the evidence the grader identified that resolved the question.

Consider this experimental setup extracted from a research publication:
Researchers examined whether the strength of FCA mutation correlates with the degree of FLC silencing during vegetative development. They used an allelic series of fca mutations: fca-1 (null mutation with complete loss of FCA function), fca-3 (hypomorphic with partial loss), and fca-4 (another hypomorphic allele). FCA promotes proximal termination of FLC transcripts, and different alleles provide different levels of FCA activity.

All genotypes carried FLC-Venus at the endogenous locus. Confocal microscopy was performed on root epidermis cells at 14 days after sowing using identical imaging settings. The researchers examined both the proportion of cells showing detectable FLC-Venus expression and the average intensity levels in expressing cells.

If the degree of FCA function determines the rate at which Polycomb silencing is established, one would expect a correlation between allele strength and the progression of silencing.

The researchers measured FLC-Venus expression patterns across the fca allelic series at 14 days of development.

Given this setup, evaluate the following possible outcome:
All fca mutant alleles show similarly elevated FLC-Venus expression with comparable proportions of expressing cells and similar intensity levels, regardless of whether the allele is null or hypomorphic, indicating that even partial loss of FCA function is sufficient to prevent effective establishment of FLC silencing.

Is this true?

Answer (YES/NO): NO